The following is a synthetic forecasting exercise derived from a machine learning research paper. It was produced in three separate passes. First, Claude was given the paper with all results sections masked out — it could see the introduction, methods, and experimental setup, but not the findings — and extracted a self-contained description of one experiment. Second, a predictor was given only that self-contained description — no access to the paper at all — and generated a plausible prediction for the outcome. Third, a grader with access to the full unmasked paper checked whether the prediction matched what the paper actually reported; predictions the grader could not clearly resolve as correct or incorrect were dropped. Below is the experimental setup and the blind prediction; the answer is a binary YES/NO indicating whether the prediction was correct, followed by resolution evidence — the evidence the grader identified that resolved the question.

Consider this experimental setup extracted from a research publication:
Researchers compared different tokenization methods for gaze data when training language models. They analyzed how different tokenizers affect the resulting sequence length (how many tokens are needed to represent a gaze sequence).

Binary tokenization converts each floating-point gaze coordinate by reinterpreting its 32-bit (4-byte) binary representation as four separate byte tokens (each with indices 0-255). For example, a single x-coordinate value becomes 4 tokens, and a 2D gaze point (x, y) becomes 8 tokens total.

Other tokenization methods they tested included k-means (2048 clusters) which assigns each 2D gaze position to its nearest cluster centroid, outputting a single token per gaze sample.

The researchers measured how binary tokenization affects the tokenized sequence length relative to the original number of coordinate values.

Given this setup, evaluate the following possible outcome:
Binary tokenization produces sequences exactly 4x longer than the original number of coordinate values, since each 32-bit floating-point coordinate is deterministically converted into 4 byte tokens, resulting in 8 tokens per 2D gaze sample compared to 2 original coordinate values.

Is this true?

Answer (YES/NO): YES